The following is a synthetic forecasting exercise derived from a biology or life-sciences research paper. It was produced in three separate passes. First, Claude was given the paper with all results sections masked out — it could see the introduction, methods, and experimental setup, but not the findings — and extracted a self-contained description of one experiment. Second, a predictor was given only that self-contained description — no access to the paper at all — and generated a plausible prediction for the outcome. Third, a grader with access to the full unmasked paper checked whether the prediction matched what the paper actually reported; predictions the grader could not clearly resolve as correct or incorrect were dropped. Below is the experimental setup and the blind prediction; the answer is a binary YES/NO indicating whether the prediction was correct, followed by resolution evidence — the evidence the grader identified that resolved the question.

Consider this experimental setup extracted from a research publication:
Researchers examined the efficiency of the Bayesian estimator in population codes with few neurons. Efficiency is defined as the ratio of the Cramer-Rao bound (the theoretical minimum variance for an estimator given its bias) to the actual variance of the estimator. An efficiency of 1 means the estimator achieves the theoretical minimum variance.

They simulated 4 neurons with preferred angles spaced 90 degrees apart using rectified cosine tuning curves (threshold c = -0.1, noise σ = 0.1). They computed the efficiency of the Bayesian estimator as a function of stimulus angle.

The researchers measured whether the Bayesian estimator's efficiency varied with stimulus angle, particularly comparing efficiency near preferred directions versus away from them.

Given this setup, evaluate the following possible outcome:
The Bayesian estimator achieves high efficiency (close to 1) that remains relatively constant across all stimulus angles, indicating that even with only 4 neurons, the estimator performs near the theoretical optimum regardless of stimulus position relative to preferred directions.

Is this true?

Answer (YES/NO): NO